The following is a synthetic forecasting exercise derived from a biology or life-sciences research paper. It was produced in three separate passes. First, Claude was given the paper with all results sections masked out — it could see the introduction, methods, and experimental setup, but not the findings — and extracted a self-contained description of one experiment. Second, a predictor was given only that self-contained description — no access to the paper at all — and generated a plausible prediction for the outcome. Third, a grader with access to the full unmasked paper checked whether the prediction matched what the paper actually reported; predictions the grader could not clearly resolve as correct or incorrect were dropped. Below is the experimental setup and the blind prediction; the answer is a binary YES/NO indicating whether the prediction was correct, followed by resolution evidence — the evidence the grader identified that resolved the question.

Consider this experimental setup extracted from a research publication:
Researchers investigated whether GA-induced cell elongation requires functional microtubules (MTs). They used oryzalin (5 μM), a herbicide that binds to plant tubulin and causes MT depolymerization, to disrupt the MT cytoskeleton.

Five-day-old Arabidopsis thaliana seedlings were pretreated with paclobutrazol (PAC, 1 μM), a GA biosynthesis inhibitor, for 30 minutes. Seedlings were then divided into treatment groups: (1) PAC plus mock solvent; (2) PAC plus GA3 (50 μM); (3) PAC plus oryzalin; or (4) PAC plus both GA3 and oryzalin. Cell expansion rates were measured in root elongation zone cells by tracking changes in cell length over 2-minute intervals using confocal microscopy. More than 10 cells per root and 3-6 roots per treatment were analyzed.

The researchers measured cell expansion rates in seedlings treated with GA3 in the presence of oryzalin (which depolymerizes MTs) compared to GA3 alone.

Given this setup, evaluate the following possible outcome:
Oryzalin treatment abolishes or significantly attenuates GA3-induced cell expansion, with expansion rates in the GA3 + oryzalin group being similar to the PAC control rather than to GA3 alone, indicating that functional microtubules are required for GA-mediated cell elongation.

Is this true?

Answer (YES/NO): NO